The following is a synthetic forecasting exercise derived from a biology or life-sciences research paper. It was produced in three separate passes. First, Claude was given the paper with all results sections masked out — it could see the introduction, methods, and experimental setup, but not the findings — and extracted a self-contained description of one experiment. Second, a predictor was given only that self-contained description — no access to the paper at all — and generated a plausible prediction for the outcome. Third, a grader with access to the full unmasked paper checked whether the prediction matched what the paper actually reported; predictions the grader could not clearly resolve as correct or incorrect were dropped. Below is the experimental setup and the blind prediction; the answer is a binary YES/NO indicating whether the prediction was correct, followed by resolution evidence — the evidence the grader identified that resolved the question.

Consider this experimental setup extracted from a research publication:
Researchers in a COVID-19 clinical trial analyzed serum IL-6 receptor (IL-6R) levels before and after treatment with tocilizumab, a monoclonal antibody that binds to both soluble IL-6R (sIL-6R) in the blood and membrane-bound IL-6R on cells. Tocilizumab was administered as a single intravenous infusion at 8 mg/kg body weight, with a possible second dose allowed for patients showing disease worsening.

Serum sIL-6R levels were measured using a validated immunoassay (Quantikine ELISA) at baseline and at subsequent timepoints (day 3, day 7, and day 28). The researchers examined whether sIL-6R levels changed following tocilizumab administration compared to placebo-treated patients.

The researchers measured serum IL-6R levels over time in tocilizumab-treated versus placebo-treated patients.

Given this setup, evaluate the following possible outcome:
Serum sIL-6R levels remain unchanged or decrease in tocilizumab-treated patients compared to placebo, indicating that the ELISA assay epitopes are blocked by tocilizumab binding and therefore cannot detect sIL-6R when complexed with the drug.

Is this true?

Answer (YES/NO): NO